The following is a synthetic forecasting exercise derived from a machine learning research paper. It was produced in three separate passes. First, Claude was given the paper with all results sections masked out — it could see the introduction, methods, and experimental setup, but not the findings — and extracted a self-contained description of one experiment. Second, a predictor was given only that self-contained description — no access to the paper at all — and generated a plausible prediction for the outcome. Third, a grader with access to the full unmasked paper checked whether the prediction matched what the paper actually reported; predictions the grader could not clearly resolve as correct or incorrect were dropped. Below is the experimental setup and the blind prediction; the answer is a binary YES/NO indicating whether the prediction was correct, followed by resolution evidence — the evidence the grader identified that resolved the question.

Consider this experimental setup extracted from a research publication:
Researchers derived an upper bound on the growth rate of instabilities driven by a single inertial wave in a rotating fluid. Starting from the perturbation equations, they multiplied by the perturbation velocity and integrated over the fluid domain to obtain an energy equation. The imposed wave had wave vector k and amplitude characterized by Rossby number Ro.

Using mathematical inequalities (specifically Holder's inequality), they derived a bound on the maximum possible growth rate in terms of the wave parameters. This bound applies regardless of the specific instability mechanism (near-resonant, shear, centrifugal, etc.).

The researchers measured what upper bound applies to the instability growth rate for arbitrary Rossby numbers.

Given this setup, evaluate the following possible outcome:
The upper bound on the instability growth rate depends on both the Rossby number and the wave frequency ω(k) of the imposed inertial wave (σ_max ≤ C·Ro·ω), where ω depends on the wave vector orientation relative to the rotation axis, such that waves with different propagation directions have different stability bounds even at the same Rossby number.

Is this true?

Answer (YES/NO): NO